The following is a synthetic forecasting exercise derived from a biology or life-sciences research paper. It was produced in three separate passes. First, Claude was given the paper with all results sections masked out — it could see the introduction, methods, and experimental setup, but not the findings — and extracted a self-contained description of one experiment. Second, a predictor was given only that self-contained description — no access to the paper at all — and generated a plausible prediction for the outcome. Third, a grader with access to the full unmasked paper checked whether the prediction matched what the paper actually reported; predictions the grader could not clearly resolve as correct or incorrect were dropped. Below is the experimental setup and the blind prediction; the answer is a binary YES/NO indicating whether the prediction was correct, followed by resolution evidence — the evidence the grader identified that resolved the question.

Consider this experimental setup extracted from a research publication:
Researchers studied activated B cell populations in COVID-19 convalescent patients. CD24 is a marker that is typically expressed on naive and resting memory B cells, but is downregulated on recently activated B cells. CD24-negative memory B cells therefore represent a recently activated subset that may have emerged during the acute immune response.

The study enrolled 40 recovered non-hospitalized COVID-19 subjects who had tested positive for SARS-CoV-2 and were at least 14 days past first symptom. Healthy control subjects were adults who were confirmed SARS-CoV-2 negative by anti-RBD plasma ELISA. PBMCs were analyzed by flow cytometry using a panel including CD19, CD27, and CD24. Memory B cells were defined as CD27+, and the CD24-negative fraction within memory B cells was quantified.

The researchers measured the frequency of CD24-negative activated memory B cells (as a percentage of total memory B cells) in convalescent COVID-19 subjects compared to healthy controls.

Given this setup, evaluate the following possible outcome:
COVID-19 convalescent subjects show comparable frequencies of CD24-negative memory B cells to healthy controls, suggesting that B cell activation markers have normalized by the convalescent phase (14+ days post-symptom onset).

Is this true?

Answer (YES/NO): YES